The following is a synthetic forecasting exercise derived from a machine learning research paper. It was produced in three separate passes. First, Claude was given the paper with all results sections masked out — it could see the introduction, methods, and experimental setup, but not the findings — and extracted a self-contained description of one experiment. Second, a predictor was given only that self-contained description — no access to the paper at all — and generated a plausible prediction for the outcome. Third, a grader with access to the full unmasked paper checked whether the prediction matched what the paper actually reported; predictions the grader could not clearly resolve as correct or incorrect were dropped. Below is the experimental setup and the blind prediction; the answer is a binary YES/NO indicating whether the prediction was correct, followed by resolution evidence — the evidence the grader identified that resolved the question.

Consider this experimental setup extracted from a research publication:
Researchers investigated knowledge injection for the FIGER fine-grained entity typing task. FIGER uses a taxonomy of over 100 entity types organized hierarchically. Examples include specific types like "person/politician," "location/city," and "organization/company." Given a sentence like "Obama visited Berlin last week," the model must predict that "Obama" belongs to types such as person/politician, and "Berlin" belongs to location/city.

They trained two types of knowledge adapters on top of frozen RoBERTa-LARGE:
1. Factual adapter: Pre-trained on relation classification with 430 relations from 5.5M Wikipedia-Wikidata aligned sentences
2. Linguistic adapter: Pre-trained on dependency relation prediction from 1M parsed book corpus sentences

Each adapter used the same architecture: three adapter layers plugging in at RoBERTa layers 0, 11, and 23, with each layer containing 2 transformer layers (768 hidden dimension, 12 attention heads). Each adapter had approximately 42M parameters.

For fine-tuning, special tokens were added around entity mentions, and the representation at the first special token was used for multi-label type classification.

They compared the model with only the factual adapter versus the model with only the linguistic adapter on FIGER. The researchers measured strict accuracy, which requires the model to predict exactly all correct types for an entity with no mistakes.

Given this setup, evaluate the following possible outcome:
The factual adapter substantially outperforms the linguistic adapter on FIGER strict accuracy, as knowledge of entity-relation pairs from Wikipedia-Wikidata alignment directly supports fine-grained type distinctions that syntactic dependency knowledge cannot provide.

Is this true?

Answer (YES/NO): NO